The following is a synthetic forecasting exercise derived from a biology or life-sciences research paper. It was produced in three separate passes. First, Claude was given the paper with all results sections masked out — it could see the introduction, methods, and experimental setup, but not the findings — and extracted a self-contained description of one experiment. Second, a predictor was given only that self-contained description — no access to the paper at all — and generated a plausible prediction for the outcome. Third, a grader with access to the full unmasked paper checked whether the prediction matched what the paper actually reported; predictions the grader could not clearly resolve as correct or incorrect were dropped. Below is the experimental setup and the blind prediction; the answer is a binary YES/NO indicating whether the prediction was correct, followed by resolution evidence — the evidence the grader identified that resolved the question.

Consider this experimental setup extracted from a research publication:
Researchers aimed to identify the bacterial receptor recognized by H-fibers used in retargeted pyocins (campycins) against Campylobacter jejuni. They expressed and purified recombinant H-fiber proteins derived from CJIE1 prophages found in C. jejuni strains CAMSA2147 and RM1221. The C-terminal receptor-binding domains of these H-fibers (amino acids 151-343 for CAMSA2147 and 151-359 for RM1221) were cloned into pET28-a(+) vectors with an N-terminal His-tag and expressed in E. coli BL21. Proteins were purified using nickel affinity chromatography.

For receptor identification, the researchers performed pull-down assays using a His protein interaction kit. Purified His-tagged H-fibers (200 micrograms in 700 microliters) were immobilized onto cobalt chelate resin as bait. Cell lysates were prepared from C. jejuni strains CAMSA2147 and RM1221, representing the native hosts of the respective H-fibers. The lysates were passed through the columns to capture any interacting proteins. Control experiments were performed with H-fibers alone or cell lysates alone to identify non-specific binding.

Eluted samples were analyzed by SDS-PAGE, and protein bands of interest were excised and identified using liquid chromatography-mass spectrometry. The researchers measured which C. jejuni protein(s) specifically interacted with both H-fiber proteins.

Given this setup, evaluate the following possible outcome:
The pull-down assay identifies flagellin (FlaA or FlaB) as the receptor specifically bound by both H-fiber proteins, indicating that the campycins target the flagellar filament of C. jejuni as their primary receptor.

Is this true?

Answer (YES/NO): NO